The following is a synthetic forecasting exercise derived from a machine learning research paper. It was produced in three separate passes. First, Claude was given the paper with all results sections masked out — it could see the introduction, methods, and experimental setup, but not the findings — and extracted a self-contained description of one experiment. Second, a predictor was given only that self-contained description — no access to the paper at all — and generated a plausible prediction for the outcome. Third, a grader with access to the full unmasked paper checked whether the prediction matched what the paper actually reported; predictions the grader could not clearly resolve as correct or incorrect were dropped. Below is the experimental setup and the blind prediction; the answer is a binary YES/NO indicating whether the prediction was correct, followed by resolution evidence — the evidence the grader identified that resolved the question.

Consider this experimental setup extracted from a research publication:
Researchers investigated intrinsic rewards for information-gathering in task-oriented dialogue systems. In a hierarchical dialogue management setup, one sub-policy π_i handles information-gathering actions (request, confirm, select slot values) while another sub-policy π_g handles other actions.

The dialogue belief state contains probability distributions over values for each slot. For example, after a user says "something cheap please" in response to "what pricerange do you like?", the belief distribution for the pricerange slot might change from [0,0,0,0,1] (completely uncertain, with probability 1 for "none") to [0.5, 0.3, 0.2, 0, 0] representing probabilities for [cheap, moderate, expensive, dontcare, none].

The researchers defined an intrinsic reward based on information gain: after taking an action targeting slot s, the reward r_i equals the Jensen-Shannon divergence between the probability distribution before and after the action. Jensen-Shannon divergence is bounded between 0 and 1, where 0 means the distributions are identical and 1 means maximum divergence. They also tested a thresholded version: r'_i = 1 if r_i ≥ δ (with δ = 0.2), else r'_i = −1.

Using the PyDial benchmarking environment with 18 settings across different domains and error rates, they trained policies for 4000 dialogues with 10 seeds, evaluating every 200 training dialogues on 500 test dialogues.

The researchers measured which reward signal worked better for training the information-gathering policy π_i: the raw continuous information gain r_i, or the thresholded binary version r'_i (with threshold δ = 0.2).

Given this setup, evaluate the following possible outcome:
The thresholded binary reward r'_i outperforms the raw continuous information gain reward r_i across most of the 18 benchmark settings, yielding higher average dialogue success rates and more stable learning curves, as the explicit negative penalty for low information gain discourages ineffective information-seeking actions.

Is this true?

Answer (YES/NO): YES